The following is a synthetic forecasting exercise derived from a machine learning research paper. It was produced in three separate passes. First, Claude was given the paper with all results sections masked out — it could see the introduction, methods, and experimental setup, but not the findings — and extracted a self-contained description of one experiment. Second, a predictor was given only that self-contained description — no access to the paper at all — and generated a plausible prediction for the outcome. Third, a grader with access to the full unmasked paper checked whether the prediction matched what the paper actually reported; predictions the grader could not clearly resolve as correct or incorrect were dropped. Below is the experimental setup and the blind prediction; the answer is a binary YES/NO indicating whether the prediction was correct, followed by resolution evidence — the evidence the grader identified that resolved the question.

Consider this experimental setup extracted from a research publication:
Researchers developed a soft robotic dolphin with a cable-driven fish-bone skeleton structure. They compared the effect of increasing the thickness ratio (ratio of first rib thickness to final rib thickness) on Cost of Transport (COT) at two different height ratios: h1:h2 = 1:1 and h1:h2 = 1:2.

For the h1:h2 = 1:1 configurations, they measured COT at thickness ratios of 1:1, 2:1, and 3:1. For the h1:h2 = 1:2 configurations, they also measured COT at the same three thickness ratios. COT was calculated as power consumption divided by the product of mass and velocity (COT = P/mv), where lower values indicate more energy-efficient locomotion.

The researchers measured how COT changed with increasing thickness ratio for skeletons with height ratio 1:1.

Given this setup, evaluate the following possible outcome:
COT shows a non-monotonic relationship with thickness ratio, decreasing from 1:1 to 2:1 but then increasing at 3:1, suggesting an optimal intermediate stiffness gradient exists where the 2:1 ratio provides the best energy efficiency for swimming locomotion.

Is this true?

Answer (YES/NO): NO